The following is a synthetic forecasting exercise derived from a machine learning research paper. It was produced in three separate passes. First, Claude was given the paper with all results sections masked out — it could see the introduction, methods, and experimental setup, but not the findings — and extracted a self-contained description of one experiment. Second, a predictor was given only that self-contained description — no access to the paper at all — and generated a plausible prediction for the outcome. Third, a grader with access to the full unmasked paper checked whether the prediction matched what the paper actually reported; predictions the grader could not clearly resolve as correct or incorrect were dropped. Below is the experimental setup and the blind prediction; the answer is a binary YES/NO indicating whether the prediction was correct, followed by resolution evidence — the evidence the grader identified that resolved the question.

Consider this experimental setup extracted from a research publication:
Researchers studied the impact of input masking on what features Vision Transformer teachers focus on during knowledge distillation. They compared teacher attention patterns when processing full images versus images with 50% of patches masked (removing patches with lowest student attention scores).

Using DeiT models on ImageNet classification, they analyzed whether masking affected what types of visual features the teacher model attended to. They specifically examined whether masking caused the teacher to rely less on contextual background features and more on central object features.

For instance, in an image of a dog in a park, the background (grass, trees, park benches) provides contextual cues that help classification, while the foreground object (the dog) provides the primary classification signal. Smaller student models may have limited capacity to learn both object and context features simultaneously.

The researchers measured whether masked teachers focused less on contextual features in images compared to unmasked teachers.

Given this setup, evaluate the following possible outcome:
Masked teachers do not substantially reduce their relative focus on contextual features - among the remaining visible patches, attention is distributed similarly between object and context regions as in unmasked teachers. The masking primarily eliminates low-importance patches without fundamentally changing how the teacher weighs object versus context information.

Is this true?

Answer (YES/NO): NO